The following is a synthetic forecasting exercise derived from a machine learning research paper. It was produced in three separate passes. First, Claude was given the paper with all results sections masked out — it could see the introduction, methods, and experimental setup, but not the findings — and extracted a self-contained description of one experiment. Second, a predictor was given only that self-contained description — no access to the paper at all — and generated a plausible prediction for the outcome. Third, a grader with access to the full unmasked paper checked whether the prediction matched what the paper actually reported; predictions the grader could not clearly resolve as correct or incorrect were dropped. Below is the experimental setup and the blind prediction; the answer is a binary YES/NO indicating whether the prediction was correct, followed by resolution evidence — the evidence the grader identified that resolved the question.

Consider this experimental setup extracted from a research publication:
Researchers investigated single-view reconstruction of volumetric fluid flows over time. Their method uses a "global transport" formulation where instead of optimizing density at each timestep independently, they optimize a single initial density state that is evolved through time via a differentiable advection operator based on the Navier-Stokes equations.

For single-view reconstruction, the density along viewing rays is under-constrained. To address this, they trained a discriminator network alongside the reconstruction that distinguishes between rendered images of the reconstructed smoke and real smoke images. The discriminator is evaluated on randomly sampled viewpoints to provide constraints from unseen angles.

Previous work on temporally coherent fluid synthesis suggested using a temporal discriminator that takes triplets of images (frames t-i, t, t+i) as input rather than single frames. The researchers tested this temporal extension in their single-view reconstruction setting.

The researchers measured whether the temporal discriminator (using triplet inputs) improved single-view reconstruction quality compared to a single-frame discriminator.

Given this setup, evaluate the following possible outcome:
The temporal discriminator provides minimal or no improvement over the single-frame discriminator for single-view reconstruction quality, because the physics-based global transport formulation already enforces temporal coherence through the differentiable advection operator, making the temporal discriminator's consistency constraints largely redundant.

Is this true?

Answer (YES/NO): YES